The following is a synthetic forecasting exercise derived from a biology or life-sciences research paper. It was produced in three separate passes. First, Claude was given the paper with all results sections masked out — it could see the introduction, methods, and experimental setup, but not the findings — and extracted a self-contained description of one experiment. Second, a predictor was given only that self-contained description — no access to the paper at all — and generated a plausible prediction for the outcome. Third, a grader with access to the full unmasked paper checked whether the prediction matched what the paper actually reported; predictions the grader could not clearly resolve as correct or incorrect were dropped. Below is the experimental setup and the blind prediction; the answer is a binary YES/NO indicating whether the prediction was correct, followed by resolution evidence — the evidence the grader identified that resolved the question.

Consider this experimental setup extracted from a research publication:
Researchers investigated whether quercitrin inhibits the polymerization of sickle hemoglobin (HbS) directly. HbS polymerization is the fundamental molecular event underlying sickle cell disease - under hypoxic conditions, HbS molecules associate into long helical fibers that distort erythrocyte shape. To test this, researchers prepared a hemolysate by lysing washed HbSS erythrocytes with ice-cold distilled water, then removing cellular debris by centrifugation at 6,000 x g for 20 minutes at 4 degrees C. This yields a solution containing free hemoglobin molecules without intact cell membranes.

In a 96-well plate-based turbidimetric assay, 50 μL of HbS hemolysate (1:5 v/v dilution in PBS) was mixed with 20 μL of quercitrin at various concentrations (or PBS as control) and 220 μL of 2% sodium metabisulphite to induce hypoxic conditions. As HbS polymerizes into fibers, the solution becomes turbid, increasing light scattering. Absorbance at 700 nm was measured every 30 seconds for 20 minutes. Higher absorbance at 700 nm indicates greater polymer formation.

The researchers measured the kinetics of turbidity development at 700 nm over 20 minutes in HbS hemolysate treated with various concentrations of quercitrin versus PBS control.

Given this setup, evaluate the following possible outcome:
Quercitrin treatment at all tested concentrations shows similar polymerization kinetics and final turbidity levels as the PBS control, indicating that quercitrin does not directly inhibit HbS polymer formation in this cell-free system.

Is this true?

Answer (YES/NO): NO